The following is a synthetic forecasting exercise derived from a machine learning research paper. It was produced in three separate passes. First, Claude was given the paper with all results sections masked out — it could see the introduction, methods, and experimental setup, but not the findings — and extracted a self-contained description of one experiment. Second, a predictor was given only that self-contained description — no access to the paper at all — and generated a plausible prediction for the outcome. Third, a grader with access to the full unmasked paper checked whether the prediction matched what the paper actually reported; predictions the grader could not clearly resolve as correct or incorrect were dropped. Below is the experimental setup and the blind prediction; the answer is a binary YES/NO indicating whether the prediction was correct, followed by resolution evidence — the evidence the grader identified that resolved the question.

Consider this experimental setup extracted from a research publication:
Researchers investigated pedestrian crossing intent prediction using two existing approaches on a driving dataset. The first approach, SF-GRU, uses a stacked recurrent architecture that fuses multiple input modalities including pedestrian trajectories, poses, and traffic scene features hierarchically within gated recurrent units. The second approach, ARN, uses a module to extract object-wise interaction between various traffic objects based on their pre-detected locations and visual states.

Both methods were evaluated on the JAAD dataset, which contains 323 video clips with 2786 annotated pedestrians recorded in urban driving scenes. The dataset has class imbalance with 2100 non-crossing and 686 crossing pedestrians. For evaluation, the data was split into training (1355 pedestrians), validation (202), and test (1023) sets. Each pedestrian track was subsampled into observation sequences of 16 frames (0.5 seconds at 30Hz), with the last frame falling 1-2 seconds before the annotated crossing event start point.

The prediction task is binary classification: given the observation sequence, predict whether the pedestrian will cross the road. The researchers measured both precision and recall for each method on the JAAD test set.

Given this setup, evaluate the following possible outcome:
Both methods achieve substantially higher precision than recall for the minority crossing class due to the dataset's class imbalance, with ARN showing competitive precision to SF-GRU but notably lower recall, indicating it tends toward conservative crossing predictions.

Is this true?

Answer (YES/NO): NO